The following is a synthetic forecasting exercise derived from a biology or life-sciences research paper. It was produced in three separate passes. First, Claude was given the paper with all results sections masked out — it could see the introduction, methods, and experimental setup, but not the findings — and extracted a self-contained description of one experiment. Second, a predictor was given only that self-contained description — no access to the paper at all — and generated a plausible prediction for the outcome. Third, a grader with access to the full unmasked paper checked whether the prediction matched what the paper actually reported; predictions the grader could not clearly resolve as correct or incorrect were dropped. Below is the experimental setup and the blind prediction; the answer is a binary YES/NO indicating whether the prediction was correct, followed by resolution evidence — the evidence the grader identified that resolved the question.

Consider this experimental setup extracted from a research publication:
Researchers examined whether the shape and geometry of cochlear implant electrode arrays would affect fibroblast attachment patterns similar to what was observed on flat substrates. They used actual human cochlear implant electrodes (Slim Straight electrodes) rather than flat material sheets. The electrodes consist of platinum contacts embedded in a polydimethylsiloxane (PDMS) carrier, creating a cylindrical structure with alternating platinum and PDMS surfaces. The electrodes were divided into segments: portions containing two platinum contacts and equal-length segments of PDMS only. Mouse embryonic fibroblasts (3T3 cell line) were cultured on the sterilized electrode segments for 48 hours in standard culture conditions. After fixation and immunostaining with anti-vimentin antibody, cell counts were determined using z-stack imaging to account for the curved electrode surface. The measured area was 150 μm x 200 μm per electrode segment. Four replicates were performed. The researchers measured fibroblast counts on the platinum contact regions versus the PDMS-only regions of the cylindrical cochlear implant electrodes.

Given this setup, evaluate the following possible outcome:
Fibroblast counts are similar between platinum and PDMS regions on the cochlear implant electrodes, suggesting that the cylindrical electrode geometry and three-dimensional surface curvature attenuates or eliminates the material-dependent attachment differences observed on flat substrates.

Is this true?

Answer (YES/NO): NO